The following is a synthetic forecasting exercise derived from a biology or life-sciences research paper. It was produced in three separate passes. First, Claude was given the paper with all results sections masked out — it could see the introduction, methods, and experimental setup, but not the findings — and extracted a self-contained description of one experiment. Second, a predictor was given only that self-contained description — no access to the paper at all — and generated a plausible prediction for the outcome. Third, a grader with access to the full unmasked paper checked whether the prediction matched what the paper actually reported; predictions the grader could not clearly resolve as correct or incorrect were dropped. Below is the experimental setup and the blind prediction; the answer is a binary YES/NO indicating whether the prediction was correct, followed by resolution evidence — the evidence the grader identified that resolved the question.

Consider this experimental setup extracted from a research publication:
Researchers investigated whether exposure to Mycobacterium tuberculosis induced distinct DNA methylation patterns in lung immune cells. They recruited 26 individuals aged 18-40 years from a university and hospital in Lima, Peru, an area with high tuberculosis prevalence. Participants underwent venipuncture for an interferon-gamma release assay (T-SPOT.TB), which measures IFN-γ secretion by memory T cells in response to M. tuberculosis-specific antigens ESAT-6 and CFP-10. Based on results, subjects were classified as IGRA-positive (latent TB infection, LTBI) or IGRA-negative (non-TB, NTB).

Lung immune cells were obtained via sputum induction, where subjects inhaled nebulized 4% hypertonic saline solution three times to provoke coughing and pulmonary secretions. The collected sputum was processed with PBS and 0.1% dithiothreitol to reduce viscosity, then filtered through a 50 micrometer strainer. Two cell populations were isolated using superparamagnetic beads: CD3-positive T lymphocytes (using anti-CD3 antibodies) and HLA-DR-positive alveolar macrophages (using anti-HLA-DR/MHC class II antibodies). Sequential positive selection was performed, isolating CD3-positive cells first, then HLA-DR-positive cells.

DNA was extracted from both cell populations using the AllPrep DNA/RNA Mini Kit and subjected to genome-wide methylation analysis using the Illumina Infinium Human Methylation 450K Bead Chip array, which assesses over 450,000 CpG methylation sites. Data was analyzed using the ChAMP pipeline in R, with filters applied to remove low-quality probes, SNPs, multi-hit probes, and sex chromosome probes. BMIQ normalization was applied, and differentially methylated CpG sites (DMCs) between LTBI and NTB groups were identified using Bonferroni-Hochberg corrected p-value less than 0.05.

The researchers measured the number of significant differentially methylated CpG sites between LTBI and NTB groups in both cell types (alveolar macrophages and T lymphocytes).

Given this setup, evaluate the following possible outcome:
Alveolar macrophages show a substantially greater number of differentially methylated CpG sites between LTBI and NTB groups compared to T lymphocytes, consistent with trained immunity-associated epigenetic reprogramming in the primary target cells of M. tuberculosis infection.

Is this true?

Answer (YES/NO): YES